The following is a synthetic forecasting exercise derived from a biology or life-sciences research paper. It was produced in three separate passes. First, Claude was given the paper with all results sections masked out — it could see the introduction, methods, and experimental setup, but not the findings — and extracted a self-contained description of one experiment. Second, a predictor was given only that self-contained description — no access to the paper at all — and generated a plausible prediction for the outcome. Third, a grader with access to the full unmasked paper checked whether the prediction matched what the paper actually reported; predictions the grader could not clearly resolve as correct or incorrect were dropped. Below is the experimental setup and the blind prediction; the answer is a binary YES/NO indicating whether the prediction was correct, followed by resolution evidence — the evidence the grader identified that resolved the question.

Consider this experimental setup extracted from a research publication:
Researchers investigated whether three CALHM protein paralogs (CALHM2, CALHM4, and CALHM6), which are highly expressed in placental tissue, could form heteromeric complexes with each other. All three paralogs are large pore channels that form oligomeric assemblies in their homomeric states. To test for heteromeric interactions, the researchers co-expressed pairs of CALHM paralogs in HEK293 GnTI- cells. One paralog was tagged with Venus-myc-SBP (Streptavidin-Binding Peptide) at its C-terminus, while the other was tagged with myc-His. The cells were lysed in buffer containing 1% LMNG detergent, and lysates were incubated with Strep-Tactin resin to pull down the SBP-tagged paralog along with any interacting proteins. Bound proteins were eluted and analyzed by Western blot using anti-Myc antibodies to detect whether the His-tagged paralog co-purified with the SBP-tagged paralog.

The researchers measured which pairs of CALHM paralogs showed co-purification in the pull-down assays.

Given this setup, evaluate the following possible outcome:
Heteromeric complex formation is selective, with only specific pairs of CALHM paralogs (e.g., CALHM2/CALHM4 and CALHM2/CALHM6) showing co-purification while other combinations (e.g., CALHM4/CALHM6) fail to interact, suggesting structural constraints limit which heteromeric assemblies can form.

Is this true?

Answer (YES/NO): NO